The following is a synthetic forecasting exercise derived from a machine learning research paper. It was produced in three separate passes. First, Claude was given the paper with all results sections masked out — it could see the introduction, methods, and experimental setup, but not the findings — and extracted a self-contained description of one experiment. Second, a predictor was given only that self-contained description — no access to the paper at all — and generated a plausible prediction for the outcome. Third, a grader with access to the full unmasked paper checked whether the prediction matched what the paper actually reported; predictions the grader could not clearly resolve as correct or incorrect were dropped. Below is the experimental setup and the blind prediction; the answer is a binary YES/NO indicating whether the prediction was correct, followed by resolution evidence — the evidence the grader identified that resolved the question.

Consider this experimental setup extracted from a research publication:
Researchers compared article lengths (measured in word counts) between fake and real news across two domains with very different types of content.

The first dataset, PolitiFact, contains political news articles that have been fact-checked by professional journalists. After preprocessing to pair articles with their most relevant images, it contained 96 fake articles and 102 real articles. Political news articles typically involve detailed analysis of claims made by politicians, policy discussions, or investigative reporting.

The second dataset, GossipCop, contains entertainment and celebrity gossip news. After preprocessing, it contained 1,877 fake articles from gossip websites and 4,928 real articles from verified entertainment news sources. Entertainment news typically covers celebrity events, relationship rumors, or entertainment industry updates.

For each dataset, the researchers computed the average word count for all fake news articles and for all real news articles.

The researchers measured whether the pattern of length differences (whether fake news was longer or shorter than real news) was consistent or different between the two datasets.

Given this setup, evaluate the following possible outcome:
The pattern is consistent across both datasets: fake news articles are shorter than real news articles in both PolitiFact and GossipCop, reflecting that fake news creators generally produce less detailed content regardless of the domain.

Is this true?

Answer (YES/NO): NO